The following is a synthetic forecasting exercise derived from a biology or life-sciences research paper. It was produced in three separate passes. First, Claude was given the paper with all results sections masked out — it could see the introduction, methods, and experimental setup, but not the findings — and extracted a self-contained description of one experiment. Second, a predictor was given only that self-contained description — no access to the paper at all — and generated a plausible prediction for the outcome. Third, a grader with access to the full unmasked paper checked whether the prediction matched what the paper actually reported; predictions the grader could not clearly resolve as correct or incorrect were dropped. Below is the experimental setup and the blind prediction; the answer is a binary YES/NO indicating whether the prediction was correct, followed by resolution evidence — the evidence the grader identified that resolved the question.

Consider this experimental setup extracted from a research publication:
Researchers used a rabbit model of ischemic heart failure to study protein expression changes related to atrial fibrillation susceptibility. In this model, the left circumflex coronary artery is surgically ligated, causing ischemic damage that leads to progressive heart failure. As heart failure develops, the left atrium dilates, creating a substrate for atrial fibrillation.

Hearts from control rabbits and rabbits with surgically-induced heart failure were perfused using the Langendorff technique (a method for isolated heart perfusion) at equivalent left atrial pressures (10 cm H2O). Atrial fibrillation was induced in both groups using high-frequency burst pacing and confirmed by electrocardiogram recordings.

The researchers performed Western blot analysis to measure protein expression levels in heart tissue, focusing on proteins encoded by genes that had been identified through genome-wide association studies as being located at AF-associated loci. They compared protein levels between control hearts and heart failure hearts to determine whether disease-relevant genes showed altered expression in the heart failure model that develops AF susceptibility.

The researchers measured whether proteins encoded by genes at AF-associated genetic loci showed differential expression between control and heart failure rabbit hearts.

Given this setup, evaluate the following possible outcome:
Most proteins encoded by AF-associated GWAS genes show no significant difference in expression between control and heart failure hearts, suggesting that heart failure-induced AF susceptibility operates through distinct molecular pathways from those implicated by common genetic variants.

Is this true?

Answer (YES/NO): NO